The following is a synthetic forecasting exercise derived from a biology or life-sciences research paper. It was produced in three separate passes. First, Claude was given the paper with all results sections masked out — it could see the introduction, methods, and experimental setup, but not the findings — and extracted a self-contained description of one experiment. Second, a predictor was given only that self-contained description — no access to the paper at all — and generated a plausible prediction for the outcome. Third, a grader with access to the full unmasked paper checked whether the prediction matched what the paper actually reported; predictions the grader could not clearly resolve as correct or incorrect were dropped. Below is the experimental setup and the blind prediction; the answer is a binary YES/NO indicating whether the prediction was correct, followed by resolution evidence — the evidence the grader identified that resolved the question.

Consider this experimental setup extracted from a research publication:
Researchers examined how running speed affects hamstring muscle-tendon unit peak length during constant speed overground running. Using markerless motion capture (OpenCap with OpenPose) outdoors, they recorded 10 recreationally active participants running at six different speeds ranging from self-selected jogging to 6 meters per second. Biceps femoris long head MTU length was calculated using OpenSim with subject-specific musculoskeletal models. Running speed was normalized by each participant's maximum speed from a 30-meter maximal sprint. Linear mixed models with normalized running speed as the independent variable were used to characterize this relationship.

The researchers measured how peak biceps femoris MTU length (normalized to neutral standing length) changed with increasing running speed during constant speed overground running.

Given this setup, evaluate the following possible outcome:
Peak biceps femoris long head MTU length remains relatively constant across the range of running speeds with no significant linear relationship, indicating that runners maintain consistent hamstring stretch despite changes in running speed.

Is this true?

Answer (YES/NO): NO